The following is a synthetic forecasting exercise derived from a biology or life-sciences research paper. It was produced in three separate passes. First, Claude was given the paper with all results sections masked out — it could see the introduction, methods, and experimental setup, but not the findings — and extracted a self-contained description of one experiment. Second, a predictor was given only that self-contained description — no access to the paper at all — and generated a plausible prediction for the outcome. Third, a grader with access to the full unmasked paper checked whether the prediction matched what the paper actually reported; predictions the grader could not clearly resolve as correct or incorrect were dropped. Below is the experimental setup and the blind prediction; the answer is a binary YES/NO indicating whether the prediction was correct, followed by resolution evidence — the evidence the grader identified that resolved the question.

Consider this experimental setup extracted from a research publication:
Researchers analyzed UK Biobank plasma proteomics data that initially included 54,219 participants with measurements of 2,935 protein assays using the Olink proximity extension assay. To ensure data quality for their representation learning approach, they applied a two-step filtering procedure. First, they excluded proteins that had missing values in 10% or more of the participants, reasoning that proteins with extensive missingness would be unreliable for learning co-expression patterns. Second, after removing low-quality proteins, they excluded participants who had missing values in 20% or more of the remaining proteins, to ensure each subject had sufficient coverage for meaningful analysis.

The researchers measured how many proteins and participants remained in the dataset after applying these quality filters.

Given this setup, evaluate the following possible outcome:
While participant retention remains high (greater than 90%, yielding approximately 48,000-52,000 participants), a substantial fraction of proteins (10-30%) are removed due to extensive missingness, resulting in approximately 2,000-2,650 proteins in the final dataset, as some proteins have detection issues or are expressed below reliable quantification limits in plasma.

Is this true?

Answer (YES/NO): NO